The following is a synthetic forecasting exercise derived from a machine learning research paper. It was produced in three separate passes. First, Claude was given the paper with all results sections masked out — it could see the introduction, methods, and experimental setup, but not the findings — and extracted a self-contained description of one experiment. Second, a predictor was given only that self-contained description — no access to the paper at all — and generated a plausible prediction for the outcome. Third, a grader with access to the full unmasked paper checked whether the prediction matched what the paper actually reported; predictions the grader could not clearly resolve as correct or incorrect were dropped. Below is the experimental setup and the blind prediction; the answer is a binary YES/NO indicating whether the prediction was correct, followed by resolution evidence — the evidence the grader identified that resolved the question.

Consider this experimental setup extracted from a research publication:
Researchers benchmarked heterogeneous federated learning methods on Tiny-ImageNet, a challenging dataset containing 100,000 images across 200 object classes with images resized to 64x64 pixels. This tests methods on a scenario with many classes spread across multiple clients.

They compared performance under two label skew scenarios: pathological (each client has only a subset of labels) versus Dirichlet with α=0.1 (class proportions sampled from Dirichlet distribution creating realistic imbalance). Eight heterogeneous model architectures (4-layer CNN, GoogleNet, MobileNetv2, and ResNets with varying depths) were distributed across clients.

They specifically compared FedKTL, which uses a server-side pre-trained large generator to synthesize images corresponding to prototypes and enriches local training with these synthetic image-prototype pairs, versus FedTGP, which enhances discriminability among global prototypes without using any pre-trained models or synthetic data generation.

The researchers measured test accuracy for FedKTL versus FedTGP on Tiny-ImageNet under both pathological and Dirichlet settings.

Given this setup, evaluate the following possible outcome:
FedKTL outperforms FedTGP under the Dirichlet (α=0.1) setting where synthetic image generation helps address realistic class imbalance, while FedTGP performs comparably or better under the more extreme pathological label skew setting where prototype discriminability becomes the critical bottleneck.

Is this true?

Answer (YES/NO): NO